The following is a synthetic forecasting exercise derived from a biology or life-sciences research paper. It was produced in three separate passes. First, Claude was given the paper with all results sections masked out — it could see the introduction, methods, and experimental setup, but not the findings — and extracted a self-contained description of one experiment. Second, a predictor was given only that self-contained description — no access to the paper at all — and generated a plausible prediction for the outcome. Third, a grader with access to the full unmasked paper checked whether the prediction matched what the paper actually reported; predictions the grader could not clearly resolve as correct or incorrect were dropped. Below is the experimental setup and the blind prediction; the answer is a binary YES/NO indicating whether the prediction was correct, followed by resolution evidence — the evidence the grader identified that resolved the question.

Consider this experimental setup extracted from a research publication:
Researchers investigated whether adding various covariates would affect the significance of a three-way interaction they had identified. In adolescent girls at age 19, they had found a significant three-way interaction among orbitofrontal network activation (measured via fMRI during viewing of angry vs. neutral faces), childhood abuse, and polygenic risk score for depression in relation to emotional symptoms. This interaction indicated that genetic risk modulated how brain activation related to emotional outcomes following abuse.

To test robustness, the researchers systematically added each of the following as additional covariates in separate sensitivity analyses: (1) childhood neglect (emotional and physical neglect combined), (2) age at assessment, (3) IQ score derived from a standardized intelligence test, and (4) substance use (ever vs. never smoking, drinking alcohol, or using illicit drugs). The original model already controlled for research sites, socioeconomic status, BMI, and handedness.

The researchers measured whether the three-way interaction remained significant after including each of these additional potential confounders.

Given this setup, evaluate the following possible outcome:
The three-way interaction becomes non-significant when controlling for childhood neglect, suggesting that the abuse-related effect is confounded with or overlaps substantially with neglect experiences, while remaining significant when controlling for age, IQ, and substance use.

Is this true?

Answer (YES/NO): NO